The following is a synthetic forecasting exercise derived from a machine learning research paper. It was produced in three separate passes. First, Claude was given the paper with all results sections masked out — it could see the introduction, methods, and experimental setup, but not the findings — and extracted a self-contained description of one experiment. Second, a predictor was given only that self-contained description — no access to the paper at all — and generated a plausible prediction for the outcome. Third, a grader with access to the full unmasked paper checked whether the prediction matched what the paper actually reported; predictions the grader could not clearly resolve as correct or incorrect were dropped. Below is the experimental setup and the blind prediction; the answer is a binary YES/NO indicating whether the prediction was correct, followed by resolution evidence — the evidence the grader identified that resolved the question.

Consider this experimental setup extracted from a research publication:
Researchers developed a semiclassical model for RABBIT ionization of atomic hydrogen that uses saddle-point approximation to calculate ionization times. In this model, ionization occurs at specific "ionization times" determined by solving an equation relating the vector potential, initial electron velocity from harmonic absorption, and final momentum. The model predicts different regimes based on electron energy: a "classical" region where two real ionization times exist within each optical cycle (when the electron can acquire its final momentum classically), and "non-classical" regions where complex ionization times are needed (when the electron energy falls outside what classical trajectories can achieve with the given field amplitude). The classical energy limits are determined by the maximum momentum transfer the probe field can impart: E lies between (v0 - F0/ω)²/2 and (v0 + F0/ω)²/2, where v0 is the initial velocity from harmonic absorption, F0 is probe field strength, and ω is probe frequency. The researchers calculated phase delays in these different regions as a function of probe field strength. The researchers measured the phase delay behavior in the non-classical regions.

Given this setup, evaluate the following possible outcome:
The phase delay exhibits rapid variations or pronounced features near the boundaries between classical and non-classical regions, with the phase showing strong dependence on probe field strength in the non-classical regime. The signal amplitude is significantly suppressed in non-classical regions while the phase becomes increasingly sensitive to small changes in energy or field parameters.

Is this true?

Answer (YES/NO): NO